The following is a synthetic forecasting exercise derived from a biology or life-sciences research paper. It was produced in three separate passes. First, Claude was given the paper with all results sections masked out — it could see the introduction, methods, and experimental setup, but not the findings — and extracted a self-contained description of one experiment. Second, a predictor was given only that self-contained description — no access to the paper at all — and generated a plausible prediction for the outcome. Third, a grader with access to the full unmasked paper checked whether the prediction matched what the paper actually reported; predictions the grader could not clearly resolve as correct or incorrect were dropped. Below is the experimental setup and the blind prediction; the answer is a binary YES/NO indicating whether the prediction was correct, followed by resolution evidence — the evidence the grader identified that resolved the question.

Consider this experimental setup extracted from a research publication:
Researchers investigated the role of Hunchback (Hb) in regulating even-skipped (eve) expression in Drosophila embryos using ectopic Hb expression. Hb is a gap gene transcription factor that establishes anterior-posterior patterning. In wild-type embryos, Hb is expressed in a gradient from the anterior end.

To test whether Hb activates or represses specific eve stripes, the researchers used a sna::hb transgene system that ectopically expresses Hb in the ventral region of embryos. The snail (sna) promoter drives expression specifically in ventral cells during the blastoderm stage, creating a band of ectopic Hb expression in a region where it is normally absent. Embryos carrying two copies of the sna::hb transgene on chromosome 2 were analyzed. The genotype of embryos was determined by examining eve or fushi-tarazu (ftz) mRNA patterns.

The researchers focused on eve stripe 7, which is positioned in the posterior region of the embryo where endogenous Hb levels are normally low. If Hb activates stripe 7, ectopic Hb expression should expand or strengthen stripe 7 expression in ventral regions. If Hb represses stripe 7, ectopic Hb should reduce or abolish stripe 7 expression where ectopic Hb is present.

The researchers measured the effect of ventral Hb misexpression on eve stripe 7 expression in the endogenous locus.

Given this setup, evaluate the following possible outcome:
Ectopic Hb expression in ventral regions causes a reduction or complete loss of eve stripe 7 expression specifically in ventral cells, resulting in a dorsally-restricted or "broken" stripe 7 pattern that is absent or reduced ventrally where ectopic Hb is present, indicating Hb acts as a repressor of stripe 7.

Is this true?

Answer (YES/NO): NO